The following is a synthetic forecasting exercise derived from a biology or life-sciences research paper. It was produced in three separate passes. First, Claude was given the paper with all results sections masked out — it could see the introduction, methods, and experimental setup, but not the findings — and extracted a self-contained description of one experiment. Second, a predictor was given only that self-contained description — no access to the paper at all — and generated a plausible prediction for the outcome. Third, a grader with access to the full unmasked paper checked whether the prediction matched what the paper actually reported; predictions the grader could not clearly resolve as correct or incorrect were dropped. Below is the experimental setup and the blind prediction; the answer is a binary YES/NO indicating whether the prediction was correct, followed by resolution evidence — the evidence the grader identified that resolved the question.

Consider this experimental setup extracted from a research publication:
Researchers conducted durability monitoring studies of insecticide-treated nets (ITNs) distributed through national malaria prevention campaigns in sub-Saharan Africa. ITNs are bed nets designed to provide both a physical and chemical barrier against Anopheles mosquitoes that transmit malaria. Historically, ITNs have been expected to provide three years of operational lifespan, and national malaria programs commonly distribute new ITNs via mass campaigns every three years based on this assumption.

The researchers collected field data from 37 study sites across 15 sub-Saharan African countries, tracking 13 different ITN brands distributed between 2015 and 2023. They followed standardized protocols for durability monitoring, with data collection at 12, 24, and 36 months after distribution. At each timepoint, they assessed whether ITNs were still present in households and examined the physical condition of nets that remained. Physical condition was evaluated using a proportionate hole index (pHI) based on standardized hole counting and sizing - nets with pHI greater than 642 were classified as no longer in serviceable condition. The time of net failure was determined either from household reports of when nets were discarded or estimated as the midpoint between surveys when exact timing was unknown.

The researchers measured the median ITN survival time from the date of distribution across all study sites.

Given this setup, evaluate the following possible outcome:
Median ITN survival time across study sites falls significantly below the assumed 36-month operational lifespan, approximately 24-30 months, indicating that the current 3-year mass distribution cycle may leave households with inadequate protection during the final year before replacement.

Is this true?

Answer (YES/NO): NO